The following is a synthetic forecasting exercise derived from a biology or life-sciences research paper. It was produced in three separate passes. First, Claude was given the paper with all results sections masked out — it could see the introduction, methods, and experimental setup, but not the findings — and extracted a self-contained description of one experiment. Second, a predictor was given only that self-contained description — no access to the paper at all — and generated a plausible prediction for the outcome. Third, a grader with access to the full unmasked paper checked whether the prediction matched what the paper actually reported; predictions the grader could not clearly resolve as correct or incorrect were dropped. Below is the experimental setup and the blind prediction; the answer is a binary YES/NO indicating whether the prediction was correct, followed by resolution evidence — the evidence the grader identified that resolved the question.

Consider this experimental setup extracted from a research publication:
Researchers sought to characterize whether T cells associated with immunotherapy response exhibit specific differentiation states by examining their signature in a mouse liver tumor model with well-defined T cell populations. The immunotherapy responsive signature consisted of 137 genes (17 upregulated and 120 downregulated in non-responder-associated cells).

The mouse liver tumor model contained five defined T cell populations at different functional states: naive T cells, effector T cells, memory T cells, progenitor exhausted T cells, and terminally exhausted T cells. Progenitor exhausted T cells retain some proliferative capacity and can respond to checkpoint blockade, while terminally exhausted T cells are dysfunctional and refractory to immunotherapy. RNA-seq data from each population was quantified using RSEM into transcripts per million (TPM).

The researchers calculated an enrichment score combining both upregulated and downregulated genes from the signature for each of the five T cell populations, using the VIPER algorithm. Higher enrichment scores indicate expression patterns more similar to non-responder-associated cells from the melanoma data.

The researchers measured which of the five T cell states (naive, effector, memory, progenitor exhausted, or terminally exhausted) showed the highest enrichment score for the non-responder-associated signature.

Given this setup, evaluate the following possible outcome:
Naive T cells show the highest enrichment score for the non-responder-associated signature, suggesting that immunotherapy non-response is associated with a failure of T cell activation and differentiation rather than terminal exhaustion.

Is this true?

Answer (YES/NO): NO